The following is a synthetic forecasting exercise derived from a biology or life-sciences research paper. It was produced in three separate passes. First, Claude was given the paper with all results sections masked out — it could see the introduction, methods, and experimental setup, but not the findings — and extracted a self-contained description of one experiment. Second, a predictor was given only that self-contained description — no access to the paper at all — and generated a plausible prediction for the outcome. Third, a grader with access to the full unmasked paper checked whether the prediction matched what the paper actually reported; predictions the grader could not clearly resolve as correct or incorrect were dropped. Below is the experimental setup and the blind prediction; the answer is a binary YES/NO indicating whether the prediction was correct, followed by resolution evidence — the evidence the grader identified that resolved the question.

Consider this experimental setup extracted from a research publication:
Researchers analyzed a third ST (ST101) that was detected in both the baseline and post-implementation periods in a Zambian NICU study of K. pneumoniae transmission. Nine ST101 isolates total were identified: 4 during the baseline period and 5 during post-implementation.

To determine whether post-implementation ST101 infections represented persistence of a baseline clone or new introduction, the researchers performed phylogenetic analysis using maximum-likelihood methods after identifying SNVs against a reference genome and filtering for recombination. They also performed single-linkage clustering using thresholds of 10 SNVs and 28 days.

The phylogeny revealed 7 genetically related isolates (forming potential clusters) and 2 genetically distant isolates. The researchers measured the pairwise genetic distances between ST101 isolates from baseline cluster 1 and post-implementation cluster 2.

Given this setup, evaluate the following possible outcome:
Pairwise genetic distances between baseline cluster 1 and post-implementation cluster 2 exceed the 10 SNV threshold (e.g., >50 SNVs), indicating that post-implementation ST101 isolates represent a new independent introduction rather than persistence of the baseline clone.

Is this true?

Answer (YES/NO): NO